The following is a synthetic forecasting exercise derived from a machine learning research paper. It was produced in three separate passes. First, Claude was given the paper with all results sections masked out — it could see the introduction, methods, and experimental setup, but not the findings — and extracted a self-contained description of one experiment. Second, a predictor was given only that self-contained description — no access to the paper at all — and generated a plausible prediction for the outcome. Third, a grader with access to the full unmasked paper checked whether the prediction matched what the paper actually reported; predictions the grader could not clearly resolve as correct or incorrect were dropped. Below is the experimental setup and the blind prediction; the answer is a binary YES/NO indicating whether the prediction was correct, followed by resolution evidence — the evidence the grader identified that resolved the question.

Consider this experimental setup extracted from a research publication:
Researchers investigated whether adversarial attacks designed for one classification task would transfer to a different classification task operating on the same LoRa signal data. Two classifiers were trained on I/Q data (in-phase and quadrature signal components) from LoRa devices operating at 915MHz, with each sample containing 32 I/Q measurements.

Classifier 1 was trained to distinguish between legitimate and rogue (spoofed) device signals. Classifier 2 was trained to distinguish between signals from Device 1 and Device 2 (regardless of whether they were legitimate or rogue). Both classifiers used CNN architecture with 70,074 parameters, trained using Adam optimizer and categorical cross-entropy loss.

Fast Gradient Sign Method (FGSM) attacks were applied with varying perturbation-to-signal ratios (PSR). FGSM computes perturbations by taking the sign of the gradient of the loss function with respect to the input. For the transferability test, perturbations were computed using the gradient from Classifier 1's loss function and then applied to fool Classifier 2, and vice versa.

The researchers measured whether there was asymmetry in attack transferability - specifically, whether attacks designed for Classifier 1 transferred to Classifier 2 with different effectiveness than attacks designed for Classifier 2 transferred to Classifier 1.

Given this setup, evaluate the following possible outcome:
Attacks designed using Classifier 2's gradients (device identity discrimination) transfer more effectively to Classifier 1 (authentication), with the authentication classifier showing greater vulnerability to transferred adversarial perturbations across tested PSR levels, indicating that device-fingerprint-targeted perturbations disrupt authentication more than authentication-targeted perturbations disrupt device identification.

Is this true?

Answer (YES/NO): NO